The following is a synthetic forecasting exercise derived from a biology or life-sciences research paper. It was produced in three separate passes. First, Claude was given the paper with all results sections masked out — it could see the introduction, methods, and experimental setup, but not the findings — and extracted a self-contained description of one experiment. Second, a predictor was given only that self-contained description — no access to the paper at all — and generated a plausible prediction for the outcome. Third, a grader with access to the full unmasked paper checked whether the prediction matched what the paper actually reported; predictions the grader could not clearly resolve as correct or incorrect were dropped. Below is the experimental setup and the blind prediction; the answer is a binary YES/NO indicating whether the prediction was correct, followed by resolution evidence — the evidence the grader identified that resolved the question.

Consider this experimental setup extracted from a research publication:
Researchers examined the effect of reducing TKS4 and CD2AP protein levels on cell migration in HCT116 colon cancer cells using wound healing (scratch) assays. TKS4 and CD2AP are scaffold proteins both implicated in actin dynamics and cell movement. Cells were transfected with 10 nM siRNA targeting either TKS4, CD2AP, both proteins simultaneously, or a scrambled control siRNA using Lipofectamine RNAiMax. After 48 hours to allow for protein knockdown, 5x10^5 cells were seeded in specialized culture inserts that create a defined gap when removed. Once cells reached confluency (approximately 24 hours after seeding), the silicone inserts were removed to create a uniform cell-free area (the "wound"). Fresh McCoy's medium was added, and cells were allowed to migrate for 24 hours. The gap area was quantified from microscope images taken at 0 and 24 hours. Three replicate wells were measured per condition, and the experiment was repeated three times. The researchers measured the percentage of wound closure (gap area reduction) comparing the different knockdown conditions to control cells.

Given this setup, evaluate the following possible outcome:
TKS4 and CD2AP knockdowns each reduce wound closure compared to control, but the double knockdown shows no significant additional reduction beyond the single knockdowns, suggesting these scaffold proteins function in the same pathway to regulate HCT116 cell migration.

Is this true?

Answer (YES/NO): NO